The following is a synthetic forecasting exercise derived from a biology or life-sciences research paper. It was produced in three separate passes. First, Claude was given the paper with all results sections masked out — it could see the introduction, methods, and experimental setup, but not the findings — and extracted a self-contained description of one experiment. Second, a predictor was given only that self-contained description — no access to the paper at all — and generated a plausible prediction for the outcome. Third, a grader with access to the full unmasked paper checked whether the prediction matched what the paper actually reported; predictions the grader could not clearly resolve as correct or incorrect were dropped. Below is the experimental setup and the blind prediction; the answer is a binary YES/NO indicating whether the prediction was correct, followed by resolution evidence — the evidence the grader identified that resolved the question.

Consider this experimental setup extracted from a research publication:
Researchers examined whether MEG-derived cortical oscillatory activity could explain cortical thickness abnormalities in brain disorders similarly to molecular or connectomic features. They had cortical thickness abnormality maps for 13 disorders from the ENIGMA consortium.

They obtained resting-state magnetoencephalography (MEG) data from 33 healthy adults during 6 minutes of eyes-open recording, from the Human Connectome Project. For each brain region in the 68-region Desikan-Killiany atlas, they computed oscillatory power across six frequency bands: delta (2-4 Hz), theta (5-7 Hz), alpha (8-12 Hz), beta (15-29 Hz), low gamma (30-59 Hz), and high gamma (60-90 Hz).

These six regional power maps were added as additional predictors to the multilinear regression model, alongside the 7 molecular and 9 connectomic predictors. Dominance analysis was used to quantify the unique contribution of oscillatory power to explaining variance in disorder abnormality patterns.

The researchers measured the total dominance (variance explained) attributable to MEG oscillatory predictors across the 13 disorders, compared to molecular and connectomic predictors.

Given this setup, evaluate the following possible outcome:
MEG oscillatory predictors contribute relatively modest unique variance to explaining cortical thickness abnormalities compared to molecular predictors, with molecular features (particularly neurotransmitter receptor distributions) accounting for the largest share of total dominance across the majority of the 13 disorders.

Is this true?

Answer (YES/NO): NO